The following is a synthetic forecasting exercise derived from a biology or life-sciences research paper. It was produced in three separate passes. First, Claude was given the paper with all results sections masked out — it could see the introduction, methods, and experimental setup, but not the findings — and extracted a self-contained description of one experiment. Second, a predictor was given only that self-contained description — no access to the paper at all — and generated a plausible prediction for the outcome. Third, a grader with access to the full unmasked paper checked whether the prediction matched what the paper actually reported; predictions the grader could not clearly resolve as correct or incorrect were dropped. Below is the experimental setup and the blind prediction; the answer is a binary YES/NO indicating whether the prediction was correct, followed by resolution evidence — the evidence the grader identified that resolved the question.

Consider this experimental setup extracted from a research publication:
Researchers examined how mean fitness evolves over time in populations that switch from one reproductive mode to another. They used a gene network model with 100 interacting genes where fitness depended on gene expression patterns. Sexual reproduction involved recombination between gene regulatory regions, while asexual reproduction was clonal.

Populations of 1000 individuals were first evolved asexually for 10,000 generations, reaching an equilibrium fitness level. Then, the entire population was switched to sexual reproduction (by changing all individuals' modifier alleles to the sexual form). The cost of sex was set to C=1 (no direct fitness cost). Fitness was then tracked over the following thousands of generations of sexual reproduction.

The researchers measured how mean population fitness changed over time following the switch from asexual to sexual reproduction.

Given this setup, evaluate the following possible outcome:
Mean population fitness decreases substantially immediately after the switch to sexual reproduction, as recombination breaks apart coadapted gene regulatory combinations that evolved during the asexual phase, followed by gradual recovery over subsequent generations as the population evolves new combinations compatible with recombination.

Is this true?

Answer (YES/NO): YES